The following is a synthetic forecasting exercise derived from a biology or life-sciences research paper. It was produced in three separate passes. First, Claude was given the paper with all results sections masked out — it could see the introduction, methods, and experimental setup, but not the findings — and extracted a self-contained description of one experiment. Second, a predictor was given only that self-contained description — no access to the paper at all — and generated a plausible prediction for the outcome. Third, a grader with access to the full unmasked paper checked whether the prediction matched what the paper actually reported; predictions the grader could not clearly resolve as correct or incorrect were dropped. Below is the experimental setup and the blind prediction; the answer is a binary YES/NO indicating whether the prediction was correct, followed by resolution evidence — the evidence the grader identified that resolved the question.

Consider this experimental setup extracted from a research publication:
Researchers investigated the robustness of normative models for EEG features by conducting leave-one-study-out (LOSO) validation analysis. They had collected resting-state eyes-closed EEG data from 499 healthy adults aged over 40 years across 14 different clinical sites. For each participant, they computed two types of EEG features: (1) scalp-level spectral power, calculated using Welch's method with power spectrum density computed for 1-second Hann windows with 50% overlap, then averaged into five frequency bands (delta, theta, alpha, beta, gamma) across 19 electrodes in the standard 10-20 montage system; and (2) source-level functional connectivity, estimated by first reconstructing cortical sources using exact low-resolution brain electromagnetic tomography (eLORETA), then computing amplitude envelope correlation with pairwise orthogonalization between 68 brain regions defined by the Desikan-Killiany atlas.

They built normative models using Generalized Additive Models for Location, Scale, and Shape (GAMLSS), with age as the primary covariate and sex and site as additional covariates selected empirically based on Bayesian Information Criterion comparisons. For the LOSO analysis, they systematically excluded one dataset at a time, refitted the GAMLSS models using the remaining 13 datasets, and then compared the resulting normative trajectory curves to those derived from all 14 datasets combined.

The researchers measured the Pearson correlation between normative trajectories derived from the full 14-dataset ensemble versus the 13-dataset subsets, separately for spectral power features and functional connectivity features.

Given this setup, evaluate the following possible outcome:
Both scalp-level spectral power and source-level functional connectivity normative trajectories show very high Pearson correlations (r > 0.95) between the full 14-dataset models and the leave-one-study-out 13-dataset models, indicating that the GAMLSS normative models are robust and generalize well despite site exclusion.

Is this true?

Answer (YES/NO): NO